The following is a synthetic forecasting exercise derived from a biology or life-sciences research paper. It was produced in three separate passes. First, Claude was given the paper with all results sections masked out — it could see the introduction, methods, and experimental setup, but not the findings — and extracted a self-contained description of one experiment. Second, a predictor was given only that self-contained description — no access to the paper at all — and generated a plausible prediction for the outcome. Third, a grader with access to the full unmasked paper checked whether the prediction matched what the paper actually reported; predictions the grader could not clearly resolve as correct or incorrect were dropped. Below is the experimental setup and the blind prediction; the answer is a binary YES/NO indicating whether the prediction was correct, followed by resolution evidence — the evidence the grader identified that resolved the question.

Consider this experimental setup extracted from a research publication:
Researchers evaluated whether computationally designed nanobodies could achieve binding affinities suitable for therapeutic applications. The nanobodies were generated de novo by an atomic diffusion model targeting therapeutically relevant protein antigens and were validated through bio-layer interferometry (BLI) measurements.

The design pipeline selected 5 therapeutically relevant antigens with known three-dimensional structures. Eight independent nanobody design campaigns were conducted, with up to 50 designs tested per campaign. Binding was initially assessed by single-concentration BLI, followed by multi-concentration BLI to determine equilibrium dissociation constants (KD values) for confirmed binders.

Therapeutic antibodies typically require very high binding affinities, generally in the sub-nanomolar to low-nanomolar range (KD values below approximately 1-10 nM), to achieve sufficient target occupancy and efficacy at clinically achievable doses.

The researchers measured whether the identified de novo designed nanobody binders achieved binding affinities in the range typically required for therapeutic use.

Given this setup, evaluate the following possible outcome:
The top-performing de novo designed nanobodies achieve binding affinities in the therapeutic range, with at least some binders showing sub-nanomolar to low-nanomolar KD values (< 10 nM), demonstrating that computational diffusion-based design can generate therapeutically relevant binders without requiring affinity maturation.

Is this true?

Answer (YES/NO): NO